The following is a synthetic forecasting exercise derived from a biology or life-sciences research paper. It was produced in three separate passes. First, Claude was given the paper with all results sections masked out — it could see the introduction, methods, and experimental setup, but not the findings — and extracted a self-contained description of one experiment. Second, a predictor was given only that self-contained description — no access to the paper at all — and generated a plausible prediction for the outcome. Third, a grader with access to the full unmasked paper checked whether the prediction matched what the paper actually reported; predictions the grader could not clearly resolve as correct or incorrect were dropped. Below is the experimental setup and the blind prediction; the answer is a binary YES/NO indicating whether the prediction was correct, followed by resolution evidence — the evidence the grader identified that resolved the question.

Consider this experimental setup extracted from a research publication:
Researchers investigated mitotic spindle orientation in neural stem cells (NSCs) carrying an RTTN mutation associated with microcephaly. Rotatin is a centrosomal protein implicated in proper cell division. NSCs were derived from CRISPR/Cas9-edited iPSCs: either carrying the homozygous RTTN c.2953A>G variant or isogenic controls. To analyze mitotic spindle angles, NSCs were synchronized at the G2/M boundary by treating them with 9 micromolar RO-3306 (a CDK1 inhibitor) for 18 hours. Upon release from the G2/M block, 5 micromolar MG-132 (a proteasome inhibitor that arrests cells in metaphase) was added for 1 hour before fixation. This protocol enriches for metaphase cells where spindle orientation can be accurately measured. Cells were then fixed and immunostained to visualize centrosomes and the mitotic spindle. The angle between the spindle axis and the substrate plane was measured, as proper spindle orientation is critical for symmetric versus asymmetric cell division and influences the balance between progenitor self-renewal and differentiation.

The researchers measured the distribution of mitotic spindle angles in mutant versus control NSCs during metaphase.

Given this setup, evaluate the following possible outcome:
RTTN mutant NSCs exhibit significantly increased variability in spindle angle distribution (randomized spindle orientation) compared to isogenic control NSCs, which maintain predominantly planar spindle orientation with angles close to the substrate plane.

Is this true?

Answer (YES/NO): NO